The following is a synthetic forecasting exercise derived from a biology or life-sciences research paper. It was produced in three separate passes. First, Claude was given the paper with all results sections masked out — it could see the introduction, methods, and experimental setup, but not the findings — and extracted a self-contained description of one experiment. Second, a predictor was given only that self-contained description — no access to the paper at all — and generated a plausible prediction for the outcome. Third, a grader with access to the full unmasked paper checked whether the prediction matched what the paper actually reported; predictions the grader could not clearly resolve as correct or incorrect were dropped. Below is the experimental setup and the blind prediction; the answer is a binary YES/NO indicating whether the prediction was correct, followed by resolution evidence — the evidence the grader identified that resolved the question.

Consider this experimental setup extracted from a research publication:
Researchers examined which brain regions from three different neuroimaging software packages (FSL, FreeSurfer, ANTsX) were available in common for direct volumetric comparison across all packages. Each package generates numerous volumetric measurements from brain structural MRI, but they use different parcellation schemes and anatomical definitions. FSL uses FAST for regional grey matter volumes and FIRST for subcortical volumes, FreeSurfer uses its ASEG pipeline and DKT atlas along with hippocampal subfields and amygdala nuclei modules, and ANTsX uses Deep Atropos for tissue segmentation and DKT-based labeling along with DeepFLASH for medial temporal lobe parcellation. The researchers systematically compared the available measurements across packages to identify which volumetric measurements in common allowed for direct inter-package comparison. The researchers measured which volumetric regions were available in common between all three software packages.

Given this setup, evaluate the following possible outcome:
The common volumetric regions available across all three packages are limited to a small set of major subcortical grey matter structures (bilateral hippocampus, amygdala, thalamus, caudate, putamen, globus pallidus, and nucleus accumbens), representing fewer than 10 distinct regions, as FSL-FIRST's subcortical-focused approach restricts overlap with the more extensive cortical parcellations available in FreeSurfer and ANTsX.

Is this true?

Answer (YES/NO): NO